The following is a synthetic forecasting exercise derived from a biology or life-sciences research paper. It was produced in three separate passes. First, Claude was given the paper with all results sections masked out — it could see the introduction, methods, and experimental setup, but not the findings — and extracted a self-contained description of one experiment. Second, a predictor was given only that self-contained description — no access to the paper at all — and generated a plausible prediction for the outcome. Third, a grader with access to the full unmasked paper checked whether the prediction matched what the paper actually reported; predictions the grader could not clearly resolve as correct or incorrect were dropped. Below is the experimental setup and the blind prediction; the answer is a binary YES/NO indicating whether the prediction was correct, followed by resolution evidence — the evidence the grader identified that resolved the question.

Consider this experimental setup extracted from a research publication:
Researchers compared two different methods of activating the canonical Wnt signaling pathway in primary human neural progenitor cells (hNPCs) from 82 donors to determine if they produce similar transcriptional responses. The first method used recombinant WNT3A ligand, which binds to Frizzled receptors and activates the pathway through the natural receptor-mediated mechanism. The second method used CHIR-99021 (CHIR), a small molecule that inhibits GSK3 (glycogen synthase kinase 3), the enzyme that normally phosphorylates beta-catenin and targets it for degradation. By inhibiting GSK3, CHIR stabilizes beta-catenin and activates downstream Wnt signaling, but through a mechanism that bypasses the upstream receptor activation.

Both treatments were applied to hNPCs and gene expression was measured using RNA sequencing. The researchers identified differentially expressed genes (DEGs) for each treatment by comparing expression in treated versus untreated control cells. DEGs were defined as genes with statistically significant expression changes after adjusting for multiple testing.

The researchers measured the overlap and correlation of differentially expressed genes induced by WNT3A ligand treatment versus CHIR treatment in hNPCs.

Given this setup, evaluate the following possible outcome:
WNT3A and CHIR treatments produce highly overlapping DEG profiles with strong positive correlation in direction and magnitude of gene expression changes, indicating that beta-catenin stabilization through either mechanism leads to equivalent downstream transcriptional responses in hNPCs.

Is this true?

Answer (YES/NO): NO